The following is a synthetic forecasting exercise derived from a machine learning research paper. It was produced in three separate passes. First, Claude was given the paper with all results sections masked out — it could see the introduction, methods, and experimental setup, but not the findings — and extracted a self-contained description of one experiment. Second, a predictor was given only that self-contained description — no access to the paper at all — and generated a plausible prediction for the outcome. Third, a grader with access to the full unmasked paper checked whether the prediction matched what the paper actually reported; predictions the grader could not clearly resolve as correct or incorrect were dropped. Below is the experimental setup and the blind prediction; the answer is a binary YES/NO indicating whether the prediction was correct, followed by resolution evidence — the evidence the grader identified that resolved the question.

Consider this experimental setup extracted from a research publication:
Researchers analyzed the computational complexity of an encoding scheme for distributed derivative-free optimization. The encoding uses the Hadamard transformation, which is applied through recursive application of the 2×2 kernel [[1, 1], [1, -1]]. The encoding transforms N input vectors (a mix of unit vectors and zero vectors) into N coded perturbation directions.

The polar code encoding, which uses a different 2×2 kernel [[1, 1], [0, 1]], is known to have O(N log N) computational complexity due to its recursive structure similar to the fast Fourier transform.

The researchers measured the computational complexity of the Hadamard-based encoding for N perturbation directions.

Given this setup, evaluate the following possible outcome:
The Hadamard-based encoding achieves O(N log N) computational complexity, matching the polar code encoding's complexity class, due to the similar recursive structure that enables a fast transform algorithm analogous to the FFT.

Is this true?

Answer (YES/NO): YES